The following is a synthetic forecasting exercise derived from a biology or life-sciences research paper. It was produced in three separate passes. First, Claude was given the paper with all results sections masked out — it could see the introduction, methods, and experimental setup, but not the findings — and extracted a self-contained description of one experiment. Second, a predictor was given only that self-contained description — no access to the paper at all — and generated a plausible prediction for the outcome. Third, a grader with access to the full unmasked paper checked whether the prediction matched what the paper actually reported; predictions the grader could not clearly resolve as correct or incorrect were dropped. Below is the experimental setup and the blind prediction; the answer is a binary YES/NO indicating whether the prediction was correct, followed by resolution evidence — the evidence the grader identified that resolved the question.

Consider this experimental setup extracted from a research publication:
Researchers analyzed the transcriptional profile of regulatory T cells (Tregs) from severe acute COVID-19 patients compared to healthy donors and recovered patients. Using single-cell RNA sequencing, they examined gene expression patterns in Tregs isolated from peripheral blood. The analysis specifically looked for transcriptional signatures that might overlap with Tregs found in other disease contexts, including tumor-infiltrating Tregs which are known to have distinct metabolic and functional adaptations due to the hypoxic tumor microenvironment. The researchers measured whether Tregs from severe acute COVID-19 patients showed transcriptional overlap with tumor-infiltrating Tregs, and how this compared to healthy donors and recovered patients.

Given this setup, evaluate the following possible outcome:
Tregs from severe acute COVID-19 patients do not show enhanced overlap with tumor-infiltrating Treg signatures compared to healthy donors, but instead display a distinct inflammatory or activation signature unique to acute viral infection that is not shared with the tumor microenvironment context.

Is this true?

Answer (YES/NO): NO